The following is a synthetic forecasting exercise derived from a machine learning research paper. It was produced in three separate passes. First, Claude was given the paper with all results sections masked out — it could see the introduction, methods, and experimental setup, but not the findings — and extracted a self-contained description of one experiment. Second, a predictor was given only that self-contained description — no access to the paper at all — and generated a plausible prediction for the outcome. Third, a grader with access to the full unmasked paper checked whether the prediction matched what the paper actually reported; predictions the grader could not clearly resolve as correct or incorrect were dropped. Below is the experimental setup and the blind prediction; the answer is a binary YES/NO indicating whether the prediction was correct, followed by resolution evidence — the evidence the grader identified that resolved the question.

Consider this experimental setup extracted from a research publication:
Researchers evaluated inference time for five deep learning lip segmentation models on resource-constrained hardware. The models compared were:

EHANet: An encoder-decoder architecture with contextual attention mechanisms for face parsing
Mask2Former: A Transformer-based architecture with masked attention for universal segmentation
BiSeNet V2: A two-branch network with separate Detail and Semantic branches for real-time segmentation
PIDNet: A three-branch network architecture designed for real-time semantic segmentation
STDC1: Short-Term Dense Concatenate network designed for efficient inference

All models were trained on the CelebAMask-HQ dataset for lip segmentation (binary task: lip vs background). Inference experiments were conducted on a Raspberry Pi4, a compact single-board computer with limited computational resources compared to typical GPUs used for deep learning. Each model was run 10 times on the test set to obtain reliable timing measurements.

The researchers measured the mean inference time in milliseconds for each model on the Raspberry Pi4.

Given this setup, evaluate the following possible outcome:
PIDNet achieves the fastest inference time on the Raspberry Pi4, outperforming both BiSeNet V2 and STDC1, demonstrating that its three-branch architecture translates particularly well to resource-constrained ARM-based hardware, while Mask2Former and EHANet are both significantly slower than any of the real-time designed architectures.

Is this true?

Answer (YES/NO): NO